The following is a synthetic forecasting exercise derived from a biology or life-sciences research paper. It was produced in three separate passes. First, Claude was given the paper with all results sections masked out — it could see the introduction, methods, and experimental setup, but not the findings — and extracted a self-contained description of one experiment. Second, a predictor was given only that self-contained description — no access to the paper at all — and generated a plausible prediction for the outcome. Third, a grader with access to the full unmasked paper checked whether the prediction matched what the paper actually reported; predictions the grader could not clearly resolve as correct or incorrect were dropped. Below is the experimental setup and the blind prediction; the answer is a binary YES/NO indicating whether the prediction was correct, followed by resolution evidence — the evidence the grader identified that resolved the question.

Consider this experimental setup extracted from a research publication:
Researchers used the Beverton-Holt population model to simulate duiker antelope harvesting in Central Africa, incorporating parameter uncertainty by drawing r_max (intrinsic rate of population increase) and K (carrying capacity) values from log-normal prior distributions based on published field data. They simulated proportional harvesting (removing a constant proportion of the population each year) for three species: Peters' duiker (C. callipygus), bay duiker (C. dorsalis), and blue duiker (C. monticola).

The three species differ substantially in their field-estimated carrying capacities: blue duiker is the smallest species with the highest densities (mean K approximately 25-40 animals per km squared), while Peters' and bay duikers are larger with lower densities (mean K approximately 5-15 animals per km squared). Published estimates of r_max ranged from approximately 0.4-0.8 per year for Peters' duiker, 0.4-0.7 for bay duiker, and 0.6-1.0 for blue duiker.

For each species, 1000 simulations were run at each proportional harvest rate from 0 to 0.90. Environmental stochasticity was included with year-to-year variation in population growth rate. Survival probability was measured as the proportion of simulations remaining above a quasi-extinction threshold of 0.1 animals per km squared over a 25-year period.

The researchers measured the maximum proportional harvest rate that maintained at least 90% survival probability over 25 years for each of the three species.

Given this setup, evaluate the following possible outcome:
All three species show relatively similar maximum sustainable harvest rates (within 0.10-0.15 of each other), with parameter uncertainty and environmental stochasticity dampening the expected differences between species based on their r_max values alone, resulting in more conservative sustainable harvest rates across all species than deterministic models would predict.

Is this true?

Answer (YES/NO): YES